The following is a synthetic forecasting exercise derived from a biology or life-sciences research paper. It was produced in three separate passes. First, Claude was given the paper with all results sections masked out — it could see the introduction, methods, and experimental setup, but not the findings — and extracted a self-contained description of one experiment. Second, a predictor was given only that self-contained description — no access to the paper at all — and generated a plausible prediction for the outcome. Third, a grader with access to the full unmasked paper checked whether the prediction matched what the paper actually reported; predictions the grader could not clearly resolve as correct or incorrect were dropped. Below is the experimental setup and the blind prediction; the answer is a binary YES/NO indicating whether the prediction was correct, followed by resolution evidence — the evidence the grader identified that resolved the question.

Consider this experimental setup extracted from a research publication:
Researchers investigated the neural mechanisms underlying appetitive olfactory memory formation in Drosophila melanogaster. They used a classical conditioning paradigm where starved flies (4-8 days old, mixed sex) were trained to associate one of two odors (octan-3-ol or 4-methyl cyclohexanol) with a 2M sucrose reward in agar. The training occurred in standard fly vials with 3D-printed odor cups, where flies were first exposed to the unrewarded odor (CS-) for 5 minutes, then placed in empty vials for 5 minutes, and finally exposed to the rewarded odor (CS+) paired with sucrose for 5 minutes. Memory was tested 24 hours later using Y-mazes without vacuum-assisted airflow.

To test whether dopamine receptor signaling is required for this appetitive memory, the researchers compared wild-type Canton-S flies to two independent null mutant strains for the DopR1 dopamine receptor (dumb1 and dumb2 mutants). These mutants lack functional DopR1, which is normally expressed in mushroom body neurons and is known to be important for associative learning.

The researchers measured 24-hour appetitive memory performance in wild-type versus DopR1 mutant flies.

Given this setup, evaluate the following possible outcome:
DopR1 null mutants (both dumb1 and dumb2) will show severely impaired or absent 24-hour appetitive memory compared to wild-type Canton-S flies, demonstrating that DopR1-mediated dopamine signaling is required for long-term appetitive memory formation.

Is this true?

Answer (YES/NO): YES